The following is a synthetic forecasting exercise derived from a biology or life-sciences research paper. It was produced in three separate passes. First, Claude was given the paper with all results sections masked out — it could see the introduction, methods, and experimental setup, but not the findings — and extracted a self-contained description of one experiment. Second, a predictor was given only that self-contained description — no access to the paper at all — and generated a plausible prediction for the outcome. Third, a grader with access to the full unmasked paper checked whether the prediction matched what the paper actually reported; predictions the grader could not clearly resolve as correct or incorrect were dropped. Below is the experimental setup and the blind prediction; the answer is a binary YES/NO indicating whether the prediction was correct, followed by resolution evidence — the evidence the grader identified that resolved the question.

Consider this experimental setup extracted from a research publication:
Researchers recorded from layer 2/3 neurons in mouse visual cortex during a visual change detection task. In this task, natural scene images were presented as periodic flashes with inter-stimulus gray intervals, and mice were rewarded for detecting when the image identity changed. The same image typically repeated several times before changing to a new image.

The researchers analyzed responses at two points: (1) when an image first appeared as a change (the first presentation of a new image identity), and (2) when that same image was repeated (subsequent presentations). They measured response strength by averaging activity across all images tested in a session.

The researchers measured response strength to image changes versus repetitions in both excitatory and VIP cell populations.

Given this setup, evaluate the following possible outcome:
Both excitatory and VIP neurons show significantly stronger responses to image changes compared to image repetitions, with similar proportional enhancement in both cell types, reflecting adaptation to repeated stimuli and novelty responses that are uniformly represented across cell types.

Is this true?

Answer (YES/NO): NO